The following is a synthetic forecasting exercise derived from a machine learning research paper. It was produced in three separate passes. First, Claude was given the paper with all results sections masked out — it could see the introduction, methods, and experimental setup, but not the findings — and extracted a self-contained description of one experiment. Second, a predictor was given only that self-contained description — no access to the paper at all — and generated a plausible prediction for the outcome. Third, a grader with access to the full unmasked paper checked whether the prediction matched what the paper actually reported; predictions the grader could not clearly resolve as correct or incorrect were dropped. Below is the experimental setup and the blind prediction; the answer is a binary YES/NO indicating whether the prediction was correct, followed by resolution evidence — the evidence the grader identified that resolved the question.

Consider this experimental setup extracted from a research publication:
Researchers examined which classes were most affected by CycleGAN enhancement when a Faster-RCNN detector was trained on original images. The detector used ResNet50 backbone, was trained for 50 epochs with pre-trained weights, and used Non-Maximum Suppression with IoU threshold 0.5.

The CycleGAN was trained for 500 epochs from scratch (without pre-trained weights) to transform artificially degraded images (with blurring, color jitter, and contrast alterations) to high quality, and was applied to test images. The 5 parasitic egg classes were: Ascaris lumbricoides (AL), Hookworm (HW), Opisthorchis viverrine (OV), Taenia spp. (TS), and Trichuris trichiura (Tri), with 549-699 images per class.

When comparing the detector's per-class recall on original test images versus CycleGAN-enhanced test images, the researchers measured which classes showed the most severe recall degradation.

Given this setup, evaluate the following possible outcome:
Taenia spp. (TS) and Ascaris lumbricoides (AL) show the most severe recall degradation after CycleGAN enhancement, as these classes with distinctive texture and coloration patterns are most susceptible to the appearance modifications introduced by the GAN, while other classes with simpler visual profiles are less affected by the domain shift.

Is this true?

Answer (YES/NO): NO